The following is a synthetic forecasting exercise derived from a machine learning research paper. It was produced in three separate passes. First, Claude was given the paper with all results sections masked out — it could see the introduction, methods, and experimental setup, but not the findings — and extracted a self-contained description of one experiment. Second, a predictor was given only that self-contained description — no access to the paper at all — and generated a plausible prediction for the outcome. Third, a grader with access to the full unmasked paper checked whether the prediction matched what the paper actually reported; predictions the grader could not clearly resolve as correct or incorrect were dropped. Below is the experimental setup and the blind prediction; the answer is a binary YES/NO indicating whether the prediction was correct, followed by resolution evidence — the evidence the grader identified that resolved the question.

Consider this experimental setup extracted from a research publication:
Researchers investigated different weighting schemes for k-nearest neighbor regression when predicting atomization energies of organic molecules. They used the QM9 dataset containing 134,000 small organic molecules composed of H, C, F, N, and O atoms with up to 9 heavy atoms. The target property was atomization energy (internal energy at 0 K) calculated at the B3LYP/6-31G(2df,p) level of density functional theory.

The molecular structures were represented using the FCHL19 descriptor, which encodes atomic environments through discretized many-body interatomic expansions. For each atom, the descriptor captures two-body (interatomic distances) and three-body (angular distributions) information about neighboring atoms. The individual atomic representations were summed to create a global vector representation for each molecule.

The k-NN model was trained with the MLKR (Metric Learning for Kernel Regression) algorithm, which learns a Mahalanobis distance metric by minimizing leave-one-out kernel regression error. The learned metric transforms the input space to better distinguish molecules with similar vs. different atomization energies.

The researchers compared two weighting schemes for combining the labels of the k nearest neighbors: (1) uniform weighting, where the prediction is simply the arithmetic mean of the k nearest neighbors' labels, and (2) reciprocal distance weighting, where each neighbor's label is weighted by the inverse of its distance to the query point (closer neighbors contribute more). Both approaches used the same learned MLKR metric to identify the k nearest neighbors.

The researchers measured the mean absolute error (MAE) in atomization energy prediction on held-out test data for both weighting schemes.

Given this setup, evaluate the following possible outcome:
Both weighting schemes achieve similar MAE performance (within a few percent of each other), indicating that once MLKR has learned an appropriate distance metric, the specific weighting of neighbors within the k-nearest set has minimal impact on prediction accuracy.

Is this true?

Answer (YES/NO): NO